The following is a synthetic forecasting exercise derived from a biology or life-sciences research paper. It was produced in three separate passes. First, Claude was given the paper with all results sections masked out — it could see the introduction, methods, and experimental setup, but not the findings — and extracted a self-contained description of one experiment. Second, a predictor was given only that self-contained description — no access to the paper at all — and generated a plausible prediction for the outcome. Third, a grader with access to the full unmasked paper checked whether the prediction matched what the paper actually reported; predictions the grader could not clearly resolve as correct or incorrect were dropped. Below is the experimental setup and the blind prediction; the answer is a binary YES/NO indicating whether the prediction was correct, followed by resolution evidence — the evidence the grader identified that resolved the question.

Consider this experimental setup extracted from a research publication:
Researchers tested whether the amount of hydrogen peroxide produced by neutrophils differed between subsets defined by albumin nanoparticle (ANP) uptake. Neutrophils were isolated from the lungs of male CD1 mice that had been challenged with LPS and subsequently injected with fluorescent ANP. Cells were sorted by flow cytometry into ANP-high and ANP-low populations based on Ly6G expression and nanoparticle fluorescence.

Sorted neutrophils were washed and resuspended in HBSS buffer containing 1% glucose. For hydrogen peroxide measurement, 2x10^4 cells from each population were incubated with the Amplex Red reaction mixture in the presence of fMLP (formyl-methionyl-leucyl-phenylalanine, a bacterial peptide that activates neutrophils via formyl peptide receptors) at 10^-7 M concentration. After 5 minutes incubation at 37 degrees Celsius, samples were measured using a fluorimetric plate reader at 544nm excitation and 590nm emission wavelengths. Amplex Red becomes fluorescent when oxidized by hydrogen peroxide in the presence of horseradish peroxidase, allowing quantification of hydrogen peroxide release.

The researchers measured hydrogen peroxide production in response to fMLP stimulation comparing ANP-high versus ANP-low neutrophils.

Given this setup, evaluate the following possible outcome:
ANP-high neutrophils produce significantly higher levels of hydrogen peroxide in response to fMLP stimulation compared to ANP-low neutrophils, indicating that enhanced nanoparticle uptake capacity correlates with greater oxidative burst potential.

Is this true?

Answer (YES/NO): YES